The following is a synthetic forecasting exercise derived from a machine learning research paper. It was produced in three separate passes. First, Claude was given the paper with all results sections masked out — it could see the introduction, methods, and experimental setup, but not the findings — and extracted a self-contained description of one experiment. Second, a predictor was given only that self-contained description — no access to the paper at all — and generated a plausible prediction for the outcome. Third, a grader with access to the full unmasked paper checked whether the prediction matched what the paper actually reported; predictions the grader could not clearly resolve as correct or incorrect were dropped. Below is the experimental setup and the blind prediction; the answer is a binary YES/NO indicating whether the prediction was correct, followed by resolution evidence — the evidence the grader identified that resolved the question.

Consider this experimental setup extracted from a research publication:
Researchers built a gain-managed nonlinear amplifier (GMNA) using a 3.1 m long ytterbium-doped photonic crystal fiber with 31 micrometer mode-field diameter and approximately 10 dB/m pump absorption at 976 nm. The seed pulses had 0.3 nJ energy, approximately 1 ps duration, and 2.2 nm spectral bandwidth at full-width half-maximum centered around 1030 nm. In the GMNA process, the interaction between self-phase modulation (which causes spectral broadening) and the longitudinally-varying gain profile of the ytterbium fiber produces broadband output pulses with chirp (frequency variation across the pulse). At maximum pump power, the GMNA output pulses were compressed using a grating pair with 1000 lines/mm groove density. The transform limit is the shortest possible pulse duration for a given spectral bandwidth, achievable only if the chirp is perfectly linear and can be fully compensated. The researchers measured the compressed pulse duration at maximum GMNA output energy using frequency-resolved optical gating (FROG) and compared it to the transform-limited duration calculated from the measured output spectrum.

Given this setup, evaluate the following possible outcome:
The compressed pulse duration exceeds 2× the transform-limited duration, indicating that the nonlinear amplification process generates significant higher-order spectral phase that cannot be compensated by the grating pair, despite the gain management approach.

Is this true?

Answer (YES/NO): NO